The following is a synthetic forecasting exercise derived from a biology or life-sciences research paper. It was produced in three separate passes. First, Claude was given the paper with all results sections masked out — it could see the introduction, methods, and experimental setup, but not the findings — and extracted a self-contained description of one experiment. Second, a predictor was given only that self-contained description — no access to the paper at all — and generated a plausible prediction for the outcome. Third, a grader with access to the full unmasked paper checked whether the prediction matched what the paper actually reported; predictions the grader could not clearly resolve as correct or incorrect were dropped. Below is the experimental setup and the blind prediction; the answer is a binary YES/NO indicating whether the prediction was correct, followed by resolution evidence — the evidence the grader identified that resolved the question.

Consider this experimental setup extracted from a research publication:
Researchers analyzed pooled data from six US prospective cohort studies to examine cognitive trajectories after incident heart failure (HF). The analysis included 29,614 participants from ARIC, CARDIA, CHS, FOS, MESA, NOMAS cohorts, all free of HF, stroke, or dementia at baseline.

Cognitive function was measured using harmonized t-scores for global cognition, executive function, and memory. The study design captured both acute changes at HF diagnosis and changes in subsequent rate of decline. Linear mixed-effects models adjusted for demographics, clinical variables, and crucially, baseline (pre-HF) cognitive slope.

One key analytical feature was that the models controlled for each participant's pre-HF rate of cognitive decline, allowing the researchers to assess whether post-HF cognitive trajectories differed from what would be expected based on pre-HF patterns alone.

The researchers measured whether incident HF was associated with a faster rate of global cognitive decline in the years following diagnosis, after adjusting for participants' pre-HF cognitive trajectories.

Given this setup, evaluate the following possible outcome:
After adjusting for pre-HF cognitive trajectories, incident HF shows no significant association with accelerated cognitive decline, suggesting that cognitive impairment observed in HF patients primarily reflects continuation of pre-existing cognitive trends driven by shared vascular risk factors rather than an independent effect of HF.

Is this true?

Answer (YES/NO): NO